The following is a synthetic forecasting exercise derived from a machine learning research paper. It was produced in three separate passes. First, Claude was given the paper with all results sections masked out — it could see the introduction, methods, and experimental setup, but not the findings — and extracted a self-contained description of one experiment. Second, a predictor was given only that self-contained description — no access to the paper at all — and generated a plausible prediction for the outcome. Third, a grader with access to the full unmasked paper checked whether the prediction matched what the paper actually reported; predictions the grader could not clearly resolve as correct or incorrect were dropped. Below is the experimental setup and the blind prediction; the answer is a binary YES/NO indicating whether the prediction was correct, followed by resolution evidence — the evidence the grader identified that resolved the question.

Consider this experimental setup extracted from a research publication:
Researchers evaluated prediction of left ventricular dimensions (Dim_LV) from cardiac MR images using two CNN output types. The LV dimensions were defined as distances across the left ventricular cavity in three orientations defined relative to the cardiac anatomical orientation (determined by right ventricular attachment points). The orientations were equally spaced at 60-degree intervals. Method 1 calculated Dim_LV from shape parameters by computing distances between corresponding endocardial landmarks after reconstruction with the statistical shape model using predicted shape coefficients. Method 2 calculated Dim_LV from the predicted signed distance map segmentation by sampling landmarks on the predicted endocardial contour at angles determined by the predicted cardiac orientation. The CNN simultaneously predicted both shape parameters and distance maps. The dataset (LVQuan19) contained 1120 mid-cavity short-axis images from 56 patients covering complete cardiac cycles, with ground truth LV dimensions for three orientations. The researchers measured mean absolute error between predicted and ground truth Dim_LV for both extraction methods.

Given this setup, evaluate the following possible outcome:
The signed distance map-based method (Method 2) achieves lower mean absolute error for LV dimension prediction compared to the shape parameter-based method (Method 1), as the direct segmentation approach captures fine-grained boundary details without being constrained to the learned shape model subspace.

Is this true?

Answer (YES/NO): YES